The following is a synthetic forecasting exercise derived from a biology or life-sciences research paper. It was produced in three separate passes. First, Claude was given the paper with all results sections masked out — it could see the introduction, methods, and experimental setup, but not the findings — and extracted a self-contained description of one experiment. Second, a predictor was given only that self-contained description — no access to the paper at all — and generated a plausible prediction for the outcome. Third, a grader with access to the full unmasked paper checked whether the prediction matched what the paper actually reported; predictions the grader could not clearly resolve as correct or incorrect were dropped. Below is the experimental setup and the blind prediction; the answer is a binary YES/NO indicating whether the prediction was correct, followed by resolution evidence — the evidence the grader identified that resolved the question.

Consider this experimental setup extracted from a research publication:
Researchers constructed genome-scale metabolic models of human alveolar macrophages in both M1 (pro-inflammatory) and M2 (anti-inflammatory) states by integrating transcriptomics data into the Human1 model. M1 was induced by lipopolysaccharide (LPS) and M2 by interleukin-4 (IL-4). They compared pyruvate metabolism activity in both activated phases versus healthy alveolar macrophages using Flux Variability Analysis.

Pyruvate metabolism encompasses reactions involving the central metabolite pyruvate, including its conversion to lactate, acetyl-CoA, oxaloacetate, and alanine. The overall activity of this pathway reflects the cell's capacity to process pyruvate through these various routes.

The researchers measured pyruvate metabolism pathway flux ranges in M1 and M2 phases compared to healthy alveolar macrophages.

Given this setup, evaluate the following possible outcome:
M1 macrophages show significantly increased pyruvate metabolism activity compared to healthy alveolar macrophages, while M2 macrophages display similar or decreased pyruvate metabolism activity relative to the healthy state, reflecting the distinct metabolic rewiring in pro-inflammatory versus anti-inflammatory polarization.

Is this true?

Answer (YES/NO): NO